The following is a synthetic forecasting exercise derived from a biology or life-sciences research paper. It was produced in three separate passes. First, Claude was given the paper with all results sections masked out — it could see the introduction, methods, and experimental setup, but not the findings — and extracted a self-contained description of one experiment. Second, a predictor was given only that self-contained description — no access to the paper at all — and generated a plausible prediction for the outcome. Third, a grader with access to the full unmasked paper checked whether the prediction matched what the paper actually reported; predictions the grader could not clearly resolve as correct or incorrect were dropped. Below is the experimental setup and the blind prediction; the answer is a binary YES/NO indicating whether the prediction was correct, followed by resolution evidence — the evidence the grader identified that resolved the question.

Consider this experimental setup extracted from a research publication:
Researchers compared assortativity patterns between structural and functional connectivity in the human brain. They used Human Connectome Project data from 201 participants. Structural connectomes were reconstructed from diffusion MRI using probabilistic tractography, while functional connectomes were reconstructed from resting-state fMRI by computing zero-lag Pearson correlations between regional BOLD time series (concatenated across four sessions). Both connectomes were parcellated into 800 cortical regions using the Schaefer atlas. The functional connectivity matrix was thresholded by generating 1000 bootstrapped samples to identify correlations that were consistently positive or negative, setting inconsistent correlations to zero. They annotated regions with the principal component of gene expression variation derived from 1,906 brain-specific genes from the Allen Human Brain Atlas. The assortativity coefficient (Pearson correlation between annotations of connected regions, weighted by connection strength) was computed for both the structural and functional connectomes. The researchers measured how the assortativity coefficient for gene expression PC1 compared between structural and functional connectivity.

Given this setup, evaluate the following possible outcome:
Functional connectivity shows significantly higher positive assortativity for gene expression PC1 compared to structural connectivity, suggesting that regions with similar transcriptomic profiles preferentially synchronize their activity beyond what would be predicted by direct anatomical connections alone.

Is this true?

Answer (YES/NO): YES